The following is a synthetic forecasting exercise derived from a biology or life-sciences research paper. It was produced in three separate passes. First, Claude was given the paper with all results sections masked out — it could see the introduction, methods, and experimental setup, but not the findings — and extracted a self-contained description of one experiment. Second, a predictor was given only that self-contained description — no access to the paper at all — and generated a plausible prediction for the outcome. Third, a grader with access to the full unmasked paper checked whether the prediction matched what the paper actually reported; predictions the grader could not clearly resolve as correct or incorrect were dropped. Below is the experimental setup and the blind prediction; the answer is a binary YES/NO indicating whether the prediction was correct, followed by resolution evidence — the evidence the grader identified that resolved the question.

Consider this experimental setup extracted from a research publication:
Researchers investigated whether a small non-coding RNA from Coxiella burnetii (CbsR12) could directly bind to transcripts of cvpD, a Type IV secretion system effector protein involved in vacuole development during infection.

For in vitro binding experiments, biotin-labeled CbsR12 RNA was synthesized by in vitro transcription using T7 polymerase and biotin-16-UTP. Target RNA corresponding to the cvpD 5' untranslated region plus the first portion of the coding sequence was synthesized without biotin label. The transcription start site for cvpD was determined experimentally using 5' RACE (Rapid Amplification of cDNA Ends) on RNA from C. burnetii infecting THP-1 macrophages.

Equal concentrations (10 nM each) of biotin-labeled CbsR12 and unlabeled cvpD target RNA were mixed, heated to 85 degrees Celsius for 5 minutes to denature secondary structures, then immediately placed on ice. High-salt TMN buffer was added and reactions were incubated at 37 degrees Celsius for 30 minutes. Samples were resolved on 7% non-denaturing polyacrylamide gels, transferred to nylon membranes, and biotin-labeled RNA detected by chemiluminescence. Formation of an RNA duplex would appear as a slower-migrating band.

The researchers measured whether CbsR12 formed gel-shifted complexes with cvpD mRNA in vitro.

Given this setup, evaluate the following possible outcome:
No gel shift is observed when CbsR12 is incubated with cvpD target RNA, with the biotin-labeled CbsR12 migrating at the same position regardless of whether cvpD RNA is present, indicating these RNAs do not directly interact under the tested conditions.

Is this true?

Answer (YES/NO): NO